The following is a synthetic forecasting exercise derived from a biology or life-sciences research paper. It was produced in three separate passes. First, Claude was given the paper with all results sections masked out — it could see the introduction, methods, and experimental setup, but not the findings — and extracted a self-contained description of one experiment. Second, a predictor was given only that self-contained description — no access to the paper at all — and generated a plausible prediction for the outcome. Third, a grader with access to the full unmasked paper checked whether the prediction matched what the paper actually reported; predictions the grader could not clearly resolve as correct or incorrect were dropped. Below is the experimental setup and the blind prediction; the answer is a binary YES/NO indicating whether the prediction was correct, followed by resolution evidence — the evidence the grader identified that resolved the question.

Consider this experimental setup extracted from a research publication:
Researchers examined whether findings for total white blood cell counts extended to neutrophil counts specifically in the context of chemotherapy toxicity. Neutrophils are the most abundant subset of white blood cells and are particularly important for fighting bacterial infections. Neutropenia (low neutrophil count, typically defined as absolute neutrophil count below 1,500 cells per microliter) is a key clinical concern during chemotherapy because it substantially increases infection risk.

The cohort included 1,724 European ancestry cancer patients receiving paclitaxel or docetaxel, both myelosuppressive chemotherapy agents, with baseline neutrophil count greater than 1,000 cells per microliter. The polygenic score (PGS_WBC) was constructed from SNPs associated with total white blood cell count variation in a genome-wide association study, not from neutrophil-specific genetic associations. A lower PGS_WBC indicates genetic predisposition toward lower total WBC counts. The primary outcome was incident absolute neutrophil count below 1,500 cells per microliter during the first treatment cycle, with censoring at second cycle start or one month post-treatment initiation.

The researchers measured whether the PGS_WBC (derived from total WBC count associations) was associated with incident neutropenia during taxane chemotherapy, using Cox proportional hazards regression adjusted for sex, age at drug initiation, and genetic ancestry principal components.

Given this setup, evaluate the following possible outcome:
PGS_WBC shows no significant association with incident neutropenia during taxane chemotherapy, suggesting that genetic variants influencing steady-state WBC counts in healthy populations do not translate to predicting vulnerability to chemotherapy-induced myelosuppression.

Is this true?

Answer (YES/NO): NO